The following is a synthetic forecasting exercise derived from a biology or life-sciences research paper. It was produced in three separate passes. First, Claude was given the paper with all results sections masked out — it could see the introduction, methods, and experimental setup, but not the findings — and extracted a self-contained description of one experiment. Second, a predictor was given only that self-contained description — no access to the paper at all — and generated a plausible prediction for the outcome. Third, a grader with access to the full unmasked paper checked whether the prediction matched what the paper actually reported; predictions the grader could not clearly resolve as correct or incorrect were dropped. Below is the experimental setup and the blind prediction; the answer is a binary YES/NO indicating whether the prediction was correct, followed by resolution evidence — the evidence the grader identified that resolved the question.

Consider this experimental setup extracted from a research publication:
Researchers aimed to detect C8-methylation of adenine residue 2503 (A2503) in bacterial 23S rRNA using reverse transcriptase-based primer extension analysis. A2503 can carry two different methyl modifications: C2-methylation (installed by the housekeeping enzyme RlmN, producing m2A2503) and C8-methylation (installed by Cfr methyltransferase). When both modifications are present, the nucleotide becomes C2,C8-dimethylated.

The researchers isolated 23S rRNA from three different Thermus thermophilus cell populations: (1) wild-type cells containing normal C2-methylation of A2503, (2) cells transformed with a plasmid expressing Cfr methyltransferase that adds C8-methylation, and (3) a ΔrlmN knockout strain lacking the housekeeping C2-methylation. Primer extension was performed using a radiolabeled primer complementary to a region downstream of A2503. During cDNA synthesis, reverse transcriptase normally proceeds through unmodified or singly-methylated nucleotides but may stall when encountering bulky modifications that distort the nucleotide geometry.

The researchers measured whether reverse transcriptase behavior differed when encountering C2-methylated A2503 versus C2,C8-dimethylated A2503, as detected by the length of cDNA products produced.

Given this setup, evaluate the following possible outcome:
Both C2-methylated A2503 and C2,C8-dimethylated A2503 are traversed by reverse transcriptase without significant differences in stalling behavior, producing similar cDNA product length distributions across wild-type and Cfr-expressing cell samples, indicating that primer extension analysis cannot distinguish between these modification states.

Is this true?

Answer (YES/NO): NO